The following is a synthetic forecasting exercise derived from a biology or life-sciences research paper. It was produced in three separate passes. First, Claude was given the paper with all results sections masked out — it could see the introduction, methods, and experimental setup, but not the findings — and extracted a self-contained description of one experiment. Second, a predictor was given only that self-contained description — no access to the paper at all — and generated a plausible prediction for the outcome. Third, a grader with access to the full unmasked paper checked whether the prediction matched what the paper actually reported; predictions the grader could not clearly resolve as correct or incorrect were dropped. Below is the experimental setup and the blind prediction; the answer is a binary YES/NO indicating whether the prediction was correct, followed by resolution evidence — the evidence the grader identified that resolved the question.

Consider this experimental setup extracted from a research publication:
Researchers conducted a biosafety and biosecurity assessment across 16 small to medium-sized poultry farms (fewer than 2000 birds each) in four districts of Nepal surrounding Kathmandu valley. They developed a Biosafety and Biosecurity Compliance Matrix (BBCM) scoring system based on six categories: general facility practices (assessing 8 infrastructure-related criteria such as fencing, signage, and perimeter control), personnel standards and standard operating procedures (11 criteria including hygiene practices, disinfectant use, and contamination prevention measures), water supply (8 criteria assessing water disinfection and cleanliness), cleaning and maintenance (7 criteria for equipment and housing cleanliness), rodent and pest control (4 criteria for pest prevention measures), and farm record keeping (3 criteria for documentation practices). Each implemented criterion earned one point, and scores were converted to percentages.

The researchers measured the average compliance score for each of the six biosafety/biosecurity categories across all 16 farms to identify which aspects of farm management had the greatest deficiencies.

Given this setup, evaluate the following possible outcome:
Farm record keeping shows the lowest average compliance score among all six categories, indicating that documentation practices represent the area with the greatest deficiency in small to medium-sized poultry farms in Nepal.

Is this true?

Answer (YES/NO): NO